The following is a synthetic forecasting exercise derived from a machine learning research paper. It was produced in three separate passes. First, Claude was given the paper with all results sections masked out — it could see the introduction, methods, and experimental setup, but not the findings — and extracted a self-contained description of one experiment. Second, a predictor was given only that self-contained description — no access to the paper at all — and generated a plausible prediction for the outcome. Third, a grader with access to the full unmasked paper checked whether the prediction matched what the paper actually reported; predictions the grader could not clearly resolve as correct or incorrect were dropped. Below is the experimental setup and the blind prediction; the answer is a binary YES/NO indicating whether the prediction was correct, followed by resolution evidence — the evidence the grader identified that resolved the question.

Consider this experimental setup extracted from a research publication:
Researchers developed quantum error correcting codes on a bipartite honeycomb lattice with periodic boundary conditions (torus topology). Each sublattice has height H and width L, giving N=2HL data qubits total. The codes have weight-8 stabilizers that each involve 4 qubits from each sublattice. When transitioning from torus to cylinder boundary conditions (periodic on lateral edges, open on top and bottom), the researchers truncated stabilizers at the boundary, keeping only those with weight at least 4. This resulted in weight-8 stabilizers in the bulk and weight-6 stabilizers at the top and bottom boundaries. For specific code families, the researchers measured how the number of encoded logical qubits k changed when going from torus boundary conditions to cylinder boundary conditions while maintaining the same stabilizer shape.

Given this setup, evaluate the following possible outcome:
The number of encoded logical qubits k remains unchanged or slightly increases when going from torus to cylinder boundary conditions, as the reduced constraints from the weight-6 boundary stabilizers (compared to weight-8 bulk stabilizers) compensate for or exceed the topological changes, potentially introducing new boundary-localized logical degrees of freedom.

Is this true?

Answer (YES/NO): NO